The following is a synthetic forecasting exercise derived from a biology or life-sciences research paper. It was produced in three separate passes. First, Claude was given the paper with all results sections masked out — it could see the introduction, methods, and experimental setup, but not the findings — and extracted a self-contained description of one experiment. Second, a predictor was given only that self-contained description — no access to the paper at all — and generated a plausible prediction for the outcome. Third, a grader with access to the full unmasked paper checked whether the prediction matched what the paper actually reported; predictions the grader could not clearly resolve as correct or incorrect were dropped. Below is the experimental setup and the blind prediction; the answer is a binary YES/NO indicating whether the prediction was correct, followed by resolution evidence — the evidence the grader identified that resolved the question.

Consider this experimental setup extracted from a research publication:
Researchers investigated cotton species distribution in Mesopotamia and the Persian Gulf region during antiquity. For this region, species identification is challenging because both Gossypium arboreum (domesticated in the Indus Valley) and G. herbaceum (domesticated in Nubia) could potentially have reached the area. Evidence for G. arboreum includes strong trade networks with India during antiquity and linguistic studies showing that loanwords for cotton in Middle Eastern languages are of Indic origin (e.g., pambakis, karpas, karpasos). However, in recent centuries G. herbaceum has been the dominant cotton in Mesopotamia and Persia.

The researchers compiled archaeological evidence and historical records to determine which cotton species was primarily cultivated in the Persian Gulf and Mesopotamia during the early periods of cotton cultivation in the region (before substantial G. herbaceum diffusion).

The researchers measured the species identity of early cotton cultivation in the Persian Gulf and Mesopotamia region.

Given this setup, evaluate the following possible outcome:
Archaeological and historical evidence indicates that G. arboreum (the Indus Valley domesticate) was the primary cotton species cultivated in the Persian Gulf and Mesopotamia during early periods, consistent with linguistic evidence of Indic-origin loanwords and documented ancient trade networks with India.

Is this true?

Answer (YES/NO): YES